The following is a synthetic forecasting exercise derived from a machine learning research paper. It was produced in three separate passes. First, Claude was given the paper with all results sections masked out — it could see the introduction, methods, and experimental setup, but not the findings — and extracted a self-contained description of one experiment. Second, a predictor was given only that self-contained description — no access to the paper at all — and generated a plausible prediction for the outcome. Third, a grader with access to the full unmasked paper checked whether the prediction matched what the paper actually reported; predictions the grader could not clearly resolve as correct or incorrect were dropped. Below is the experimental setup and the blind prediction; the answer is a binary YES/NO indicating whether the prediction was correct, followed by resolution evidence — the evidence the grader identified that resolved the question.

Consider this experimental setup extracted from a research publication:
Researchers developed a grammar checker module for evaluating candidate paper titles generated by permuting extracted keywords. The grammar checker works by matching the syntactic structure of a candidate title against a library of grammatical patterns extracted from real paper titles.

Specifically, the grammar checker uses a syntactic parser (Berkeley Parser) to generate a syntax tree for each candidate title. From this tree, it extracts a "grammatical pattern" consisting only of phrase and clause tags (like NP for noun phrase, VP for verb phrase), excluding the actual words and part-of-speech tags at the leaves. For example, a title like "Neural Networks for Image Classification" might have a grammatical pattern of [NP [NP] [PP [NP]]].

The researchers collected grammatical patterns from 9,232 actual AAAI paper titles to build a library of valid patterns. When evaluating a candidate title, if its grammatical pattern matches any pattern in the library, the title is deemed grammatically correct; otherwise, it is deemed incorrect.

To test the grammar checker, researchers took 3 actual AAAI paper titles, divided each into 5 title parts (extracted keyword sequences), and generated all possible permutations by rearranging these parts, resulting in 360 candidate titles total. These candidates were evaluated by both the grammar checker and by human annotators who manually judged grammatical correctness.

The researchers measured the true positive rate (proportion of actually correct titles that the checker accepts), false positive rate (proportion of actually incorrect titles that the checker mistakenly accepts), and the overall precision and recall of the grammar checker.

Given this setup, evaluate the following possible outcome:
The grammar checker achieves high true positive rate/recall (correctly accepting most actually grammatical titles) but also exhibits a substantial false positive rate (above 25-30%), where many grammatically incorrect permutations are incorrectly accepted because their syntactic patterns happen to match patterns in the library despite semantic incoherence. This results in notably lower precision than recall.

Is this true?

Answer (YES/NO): YES